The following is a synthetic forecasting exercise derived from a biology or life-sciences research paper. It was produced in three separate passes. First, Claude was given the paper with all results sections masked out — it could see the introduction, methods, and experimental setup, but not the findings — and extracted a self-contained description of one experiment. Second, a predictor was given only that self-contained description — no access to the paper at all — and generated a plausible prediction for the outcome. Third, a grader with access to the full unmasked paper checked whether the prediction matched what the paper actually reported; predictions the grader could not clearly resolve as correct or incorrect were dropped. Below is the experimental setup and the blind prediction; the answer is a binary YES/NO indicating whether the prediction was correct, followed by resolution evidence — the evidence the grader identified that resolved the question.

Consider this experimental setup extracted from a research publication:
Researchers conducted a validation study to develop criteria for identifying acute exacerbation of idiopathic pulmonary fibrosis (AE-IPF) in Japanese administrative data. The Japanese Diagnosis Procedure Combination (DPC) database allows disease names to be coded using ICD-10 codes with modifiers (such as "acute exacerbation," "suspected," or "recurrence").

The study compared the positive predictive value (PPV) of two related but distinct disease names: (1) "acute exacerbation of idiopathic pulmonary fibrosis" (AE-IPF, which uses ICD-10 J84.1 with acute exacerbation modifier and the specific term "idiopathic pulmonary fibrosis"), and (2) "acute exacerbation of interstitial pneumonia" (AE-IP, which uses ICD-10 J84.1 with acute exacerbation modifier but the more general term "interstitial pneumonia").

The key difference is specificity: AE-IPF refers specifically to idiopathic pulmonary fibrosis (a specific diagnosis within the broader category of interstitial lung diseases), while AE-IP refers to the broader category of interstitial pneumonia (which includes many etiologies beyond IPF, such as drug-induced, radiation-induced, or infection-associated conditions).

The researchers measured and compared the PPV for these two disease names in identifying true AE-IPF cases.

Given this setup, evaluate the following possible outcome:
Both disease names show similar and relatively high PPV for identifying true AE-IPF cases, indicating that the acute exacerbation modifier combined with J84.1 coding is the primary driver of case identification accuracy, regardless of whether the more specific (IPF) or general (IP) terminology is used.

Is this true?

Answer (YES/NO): NO